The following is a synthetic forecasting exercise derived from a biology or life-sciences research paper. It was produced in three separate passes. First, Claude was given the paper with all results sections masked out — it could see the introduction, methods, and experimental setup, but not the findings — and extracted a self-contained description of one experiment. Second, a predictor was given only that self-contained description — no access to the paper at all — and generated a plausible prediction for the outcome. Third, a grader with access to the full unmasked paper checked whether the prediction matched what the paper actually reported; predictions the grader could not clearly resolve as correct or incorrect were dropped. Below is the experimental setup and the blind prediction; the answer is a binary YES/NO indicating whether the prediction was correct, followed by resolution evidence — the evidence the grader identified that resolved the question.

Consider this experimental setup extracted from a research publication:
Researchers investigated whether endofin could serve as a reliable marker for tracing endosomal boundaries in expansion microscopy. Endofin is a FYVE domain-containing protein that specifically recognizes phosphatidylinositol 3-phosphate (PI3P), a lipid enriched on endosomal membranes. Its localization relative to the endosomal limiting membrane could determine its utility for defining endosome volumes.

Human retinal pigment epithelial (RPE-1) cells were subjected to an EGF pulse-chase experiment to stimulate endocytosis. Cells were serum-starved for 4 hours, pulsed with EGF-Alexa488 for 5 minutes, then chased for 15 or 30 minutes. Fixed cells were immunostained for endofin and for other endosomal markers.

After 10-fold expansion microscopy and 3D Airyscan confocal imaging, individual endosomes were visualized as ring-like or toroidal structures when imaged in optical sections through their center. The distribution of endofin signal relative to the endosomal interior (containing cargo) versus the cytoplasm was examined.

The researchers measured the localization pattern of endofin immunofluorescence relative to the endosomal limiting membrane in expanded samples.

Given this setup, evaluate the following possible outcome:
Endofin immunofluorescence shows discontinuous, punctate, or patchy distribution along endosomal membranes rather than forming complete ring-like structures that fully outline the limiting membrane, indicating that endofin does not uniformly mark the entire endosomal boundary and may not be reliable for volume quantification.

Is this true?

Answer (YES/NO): YES